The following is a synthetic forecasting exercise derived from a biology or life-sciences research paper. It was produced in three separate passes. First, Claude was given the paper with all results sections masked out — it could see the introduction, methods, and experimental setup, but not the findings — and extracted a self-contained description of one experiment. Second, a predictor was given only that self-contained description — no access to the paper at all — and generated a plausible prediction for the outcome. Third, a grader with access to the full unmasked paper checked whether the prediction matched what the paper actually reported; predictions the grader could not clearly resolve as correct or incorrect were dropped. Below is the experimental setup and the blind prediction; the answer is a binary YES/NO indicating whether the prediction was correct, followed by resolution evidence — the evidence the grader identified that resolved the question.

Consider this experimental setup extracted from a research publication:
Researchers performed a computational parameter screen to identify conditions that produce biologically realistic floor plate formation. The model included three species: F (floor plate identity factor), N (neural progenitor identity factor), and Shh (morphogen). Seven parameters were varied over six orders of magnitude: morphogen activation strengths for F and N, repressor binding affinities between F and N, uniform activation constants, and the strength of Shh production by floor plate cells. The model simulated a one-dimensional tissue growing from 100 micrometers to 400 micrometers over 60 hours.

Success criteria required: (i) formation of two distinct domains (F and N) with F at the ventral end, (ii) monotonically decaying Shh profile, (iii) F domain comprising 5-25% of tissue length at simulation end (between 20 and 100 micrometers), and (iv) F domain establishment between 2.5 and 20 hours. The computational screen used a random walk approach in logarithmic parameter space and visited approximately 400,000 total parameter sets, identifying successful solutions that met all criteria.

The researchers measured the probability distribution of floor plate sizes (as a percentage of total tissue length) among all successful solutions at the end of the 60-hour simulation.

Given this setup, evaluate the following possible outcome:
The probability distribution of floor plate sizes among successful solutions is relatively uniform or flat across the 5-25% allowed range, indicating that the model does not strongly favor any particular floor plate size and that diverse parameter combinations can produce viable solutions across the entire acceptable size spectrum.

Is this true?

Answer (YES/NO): NO